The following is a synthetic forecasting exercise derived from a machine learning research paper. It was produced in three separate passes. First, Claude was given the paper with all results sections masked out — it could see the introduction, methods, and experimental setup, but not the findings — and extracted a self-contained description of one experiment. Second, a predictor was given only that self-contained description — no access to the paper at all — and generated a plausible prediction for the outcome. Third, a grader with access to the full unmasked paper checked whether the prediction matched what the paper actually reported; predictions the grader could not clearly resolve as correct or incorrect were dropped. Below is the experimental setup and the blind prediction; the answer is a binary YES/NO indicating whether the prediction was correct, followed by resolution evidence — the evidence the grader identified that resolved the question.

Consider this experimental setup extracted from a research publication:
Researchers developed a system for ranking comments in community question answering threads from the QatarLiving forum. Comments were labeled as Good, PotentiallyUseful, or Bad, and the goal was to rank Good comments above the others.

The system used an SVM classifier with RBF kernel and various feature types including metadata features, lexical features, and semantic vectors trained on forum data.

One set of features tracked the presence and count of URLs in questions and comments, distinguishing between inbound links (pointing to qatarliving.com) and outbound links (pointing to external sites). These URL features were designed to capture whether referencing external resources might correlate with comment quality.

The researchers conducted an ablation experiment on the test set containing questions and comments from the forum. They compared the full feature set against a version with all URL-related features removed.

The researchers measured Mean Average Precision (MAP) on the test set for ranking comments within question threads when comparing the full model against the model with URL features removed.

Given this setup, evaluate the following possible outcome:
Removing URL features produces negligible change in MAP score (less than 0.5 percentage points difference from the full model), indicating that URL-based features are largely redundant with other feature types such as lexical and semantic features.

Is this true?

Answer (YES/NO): YES